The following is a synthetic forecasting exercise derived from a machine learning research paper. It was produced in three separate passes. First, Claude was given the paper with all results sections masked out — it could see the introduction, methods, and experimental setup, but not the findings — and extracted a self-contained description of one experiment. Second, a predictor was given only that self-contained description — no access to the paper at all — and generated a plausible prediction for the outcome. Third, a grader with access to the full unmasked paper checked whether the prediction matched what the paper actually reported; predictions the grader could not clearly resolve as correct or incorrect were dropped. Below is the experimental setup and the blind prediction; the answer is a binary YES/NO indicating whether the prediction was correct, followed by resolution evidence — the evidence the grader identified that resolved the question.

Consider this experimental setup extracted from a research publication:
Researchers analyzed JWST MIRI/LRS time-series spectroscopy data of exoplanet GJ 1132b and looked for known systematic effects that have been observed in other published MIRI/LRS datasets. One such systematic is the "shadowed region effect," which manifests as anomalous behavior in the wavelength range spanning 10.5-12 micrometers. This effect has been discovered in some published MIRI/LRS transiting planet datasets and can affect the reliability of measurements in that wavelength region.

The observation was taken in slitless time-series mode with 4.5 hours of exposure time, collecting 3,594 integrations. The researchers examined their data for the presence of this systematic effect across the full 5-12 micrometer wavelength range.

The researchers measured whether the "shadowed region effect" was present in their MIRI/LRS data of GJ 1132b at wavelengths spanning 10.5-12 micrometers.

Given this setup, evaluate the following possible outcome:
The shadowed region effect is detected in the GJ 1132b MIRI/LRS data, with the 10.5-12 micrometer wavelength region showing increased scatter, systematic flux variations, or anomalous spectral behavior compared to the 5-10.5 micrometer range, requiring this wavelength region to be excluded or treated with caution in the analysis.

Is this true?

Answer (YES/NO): NO